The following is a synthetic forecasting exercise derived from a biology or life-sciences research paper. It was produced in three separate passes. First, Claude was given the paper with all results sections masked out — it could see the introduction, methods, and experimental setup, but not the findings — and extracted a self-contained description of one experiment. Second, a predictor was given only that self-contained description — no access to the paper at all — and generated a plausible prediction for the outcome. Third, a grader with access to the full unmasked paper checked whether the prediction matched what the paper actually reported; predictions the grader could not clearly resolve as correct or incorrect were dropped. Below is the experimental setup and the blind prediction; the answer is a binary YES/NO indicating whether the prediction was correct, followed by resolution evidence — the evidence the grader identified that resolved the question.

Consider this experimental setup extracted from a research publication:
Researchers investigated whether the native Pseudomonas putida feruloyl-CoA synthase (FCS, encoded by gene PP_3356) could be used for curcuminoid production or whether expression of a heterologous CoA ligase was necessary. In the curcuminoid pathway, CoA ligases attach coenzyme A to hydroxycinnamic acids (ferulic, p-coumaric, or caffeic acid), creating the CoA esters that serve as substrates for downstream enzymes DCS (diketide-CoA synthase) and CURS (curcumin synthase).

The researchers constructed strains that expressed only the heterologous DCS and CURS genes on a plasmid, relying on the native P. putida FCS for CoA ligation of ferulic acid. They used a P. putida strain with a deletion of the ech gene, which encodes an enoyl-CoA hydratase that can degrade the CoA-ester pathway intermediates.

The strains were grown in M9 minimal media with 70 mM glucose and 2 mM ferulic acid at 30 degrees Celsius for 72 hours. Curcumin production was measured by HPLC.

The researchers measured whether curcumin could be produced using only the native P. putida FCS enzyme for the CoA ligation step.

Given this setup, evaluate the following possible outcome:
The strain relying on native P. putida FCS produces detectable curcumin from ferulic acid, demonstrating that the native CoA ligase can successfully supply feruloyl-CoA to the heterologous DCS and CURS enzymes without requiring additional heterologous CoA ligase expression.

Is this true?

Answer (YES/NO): YES